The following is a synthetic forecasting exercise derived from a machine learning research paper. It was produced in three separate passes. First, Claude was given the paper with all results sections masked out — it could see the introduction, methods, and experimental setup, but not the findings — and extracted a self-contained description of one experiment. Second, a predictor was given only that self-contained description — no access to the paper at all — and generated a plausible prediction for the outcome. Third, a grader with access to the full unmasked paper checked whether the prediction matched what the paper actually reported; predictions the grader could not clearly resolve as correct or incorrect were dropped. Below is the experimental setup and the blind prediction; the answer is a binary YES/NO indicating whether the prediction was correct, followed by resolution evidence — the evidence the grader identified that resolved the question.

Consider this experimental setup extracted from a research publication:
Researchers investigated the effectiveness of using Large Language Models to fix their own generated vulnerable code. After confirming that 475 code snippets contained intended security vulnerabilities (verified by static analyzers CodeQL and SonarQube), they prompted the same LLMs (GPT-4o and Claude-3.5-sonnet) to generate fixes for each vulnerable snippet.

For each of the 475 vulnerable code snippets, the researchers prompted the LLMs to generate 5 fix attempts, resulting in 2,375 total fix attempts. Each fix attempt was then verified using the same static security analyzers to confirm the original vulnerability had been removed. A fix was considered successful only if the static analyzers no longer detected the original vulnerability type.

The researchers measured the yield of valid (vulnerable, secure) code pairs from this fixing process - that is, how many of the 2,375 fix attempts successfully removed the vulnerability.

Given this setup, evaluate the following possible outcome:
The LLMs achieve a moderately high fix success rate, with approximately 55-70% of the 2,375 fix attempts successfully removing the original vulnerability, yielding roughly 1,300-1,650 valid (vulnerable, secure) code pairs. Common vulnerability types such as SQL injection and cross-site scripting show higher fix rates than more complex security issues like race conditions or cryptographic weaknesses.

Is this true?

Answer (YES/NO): NO